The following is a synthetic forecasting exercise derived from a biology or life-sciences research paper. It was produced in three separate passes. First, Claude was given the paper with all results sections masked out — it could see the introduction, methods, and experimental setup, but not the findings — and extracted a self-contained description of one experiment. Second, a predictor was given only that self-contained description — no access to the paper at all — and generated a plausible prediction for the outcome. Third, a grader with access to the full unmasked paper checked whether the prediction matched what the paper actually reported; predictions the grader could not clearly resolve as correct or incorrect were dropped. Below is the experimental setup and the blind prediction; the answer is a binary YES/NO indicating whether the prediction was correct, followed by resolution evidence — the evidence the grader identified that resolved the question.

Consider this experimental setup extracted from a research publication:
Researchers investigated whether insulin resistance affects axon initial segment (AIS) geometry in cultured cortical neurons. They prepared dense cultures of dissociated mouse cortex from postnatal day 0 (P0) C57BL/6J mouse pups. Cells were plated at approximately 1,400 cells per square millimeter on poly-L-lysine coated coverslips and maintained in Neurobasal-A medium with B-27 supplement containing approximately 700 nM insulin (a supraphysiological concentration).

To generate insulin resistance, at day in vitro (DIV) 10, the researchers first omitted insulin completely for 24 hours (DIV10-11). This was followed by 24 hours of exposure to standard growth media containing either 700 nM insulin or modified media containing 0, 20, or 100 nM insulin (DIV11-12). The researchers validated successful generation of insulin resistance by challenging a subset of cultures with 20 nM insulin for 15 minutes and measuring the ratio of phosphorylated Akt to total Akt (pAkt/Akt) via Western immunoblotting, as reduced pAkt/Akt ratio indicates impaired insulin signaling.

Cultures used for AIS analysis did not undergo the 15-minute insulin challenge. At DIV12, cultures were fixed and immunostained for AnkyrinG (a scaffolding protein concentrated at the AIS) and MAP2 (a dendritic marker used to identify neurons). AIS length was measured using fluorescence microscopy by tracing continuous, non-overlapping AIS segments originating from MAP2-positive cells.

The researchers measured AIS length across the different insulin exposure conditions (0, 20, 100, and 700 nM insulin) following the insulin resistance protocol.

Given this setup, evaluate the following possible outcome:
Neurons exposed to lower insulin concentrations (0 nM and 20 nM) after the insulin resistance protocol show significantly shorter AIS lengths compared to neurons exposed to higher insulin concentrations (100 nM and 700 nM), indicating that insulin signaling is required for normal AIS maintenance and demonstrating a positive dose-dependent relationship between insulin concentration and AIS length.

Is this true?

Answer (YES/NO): NO